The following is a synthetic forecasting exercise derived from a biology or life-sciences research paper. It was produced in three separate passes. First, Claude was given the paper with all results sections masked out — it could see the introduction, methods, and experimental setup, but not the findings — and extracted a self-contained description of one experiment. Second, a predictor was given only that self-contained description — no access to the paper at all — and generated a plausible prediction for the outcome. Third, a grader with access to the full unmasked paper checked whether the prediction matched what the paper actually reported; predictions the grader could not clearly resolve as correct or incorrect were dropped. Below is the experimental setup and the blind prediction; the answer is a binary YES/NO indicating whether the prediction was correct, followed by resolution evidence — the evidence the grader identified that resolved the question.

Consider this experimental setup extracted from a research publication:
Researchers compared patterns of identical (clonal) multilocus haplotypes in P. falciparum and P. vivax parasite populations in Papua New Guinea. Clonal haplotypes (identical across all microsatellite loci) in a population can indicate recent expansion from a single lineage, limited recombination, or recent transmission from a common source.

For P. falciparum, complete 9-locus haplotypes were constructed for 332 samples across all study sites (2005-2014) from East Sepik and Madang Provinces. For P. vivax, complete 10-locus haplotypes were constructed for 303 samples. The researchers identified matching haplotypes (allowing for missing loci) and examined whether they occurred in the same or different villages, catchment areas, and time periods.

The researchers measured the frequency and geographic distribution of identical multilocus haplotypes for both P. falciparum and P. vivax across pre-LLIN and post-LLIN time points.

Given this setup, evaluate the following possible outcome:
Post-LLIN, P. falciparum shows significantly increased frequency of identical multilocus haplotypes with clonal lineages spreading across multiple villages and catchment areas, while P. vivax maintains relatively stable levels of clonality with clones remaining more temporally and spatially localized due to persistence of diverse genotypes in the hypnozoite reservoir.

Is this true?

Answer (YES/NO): NO